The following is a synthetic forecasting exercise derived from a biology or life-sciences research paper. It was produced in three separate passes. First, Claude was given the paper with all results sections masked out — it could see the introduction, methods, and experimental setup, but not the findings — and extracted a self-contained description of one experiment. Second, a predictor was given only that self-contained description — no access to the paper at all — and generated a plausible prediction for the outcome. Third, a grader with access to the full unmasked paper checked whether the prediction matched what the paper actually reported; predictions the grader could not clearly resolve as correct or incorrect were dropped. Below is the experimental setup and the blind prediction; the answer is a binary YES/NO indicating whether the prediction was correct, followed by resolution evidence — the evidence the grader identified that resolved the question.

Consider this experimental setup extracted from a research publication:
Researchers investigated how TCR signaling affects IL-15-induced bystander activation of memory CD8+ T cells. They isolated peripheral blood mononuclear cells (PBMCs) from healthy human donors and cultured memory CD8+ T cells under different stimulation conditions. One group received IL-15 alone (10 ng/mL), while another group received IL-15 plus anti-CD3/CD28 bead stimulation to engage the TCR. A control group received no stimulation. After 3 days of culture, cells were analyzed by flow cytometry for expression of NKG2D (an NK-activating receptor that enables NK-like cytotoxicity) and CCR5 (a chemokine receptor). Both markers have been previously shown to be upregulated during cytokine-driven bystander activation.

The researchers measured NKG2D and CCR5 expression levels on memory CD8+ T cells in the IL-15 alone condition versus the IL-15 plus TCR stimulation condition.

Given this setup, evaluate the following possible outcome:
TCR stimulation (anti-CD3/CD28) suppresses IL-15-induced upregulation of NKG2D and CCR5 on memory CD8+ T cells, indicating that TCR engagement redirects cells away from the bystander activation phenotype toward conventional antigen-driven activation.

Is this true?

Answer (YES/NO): YES